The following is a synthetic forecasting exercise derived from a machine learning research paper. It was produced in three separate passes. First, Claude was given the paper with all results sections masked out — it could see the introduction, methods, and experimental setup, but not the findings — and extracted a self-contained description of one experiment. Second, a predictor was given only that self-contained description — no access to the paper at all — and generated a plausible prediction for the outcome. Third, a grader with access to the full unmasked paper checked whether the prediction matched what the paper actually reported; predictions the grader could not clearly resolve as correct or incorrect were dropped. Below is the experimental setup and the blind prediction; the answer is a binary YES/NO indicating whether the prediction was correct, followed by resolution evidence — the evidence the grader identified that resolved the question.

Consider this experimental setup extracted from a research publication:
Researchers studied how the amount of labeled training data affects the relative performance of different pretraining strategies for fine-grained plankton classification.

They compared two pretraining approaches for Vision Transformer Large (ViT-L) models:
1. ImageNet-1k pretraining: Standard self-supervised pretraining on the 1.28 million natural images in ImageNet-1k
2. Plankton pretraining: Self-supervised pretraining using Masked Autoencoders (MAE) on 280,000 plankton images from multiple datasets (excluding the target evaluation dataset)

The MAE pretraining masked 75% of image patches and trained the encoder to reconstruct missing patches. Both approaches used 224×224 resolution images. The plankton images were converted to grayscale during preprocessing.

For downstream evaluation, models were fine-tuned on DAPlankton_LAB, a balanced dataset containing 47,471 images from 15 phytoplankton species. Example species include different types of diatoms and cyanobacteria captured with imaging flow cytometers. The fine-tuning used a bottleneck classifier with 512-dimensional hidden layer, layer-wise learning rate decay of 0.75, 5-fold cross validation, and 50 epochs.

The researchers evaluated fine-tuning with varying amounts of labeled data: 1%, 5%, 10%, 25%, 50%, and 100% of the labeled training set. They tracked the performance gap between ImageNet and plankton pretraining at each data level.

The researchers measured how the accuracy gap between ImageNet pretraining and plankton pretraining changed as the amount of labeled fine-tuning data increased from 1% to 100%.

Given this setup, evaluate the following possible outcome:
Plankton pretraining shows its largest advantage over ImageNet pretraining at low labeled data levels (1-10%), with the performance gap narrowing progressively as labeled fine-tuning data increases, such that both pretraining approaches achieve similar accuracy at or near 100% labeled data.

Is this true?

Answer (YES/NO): YES